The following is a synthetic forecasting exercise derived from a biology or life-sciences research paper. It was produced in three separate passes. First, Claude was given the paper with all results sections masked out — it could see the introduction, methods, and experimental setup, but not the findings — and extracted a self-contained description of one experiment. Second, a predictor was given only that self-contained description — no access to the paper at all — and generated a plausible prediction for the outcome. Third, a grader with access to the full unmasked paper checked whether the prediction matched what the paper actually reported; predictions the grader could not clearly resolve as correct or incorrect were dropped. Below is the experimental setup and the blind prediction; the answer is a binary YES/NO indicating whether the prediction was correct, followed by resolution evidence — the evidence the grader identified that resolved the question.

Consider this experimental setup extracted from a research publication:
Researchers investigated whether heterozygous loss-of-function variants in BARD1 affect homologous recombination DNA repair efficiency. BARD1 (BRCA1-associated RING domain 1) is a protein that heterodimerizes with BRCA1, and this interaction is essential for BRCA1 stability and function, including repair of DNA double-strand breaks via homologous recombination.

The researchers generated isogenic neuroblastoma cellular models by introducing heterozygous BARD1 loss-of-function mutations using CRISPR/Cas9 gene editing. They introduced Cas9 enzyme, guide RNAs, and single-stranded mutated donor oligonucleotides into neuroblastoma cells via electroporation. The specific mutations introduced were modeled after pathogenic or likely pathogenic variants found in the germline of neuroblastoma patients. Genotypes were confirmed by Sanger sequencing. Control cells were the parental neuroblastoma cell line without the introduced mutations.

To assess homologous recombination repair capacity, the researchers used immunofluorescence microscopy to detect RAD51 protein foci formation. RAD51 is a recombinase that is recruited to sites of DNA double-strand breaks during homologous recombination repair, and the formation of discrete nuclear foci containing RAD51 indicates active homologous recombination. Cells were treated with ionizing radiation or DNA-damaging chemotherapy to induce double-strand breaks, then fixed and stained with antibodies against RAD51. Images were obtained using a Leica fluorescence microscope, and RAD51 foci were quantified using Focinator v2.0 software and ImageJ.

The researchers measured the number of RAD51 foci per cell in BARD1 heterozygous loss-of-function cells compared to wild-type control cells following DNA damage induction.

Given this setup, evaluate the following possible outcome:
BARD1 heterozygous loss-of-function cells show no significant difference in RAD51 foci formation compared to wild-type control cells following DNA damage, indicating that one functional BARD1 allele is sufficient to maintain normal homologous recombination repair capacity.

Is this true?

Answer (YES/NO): NO